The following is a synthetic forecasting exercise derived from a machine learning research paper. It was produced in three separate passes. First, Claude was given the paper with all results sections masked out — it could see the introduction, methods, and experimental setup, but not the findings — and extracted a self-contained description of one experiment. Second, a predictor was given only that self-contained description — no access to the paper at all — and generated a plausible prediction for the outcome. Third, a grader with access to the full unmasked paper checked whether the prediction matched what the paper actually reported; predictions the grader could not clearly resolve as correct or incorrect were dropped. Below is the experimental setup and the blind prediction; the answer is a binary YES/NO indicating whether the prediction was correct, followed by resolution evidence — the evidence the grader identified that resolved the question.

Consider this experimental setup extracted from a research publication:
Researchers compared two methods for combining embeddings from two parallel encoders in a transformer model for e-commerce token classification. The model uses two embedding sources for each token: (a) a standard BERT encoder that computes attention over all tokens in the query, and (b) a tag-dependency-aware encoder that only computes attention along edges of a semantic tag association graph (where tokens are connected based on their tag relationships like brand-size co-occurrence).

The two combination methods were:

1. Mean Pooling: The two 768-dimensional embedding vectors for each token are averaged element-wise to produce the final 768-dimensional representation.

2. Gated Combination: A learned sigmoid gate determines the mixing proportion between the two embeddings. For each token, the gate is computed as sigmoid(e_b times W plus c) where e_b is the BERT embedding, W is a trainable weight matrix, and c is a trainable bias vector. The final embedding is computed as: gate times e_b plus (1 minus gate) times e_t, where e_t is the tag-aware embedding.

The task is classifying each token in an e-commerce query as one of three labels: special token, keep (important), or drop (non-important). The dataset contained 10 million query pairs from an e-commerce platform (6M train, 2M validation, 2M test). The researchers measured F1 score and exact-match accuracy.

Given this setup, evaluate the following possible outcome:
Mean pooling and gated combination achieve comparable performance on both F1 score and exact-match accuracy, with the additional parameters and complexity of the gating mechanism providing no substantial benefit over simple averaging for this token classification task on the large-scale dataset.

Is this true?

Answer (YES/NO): NO